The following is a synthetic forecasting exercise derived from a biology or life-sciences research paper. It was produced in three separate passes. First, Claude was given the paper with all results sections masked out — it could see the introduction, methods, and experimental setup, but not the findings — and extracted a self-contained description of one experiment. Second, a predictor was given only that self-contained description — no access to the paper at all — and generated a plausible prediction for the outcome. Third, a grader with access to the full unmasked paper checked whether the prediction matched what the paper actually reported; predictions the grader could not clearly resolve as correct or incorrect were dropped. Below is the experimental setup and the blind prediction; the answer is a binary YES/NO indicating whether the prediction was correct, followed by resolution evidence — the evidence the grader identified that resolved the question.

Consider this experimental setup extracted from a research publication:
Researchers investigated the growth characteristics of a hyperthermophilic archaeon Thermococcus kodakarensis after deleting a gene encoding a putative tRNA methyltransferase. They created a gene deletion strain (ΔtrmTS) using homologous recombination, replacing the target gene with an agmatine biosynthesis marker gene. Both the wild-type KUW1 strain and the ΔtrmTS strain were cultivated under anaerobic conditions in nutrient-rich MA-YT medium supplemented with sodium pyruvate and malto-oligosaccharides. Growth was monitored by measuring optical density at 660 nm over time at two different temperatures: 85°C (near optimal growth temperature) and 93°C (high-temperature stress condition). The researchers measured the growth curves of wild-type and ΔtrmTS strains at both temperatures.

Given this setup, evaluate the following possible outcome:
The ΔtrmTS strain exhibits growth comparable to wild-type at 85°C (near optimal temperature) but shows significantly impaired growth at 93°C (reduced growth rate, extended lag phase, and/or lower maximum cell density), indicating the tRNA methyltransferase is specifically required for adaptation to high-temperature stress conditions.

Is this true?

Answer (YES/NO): NO